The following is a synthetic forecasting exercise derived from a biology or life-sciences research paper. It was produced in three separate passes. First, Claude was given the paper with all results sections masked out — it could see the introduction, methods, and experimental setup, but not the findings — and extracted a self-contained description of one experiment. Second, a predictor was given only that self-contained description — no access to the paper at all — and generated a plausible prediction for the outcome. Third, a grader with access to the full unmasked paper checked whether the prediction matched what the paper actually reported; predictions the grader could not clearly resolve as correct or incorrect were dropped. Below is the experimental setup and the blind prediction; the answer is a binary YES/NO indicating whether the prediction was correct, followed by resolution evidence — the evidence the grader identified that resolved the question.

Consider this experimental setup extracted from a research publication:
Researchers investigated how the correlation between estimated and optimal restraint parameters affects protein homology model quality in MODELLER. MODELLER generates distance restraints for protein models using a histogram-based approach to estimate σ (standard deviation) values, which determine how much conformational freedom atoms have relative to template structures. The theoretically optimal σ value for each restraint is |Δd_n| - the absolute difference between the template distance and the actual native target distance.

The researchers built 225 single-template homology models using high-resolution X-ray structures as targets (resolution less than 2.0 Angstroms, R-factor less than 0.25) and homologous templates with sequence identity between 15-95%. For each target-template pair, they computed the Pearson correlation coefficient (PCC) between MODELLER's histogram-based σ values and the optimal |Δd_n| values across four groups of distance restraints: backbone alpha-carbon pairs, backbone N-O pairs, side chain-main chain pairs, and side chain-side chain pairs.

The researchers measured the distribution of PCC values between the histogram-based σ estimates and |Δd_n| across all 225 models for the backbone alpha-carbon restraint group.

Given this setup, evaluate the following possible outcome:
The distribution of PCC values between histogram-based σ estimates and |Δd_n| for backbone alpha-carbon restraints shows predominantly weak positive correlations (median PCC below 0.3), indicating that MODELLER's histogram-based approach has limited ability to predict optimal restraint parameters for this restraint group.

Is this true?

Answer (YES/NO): YES